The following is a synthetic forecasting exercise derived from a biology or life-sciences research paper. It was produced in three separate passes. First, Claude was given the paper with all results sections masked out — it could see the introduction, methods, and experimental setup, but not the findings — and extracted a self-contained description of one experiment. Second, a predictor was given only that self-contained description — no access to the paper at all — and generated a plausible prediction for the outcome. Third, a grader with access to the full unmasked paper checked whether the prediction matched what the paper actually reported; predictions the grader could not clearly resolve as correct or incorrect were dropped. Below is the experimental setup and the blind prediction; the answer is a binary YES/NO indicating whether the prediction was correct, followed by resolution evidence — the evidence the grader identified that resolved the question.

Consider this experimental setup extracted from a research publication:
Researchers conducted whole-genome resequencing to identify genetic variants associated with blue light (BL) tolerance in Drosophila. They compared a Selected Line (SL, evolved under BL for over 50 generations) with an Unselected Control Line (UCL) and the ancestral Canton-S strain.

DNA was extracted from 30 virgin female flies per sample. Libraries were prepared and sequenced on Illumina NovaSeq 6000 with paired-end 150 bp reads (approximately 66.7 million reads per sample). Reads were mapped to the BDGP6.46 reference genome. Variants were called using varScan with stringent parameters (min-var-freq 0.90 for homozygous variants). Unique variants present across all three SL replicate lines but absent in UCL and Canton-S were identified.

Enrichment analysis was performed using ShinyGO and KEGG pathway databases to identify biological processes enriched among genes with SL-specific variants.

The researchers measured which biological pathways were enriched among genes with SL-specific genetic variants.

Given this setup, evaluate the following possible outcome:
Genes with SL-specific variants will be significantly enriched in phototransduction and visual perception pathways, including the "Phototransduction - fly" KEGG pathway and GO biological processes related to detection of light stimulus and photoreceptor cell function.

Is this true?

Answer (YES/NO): NO